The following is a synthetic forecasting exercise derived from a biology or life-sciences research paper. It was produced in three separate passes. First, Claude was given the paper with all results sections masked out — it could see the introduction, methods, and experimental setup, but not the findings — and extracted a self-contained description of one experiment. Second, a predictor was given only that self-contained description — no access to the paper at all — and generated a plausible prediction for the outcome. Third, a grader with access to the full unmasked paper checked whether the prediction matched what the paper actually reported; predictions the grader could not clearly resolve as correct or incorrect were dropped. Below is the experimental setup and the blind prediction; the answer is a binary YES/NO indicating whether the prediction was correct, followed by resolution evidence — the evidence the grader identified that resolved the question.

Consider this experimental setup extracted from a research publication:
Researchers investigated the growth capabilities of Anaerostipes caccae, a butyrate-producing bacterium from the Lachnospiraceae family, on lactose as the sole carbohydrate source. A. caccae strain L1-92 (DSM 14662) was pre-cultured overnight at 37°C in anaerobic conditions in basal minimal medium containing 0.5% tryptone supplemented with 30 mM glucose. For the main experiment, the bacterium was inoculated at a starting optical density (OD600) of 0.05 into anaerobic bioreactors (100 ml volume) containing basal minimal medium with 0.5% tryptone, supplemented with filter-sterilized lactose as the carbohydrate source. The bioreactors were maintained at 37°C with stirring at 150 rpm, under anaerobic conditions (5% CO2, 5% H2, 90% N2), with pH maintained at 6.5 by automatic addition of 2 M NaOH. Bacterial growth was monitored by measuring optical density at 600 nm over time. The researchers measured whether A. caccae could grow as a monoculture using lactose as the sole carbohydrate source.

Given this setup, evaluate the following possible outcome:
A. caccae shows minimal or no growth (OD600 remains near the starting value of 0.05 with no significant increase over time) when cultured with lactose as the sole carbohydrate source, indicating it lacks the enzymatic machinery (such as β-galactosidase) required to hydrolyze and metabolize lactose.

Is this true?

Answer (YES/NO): YES